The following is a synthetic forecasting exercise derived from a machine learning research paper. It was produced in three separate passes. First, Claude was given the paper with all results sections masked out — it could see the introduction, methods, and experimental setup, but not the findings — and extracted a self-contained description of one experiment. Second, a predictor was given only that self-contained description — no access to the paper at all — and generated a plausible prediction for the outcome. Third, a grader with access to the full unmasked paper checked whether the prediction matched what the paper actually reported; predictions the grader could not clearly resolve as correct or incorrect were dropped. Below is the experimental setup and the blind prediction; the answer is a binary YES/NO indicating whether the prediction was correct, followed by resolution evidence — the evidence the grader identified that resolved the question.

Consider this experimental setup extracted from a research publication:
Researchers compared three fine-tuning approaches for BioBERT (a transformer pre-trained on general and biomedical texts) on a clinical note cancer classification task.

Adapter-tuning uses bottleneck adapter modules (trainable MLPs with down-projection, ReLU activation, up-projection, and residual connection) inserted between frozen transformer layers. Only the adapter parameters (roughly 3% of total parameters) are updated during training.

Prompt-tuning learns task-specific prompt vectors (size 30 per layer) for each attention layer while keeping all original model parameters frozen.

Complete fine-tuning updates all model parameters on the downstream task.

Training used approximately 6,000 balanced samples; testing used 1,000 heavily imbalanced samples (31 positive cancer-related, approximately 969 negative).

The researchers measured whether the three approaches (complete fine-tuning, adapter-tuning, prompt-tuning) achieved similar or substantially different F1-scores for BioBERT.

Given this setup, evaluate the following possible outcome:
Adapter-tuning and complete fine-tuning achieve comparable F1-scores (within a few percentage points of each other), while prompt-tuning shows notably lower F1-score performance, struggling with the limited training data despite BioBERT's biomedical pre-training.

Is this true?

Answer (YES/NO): NO